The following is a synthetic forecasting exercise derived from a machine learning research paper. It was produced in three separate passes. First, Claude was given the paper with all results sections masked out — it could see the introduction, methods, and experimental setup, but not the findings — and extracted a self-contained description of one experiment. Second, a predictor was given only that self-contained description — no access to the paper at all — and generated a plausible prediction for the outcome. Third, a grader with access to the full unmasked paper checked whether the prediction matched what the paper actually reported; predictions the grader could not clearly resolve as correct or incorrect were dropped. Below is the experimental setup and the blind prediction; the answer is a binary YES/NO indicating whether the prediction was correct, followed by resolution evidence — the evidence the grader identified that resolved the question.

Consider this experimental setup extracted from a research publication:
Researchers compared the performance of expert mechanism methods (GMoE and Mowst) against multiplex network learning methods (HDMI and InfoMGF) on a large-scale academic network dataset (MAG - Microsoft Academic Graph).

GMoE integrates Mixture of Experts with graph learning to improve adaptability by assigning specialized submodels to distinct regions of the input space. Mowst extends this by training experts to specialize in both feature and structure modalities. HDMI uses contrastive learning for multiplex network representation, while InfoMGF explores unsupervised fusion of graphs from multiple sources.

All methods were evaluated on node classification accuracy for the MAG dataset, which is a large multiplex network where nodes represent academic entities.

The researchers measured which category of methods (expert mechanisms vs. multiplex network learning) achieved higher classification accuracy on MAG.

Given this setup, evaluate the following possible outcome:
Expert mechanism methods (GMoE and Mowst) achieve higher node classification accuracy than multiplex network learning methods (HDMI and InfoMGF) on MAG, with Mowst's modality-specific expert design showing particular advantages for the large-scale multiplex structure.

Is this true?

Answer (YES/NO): NO